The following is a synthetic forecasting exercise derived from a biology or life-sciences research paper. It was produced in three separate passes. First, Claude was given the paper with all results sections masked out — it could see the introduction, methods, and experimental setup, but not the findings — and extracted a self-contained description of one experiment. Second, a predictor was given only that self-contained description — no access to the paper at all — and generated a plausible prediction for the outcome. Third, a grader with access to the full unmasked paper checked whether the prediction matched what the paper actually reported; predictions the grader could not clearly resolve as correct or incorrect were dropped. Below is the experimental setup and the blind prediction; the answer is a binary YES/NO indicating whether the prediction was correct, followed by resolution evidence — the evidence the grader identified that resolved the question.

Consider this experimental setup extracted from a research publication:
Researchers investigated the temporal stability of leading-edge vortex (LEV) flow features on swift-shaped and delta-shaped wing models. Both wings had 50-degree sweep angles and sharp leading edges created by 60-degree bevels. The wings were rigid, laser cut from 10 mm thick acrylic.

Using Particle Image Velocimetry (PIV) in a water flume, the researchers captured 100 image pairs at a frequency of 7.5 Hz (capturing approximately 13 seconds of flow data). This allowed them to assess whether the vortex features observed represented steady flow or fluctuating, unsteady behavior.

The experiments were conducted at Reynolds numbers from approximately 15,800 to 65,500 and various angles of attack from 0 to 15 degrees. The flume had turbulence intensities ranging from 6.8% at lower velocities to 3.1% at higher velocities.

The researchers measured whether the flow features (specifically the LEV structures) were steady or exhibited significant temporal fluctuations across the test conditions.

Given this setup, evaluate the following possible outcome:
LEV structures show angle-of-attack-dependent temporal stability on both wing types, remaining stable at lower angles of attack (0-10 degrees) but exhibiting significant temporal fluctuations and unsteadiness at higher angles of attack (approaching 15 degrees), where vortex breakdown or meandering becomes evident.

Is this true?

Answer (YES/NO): NO